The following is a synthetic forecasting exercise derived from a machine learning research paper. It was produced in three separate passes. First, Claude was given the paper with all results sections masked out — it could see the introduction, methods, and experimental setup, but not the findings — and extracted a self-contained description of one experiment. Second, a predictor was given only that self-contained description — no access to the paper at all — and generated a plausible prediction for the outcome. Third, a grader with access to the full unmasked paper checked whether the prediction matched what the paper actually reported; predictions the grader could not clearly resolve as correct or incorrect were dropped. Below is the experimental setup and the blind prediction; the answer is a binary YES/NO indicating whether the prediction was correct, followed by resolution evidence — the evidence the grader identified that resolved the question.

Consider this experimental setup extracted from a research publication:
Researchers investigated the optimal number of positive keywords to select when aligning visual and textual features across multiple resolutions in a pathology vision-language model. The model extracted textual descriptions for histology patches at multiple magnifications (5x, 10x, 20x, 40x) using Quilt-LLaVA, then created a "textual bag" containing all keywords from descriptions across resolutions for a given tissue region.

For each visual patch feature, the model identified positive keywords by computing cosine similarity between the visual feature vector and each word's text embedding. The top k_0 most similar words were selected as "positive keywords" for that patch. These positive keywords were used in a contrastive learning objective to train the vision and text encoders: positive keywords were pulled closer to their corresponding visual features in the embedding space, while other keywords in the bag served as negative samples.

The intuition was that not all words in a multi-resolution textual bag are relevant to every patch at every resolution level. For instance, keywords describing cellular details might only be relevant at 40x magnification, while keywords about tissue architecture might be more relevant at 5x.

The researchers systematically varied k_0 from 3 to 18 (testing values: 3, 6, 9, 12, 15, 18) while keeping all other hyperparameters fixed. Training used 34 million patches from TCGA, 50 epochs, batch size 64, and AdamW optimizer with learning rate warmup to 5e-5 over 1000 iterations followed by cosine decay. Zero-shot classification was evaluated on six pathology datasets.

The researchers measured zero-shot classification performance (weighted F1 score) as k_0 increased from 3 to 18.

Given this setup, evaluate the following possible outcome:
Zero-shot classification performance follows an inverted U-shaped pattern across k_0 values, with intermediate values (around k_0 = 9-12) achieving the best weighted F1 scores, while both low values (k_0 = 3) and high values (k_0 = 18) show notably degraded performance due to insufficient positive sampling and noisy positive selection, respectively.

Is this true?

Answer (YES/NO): YES